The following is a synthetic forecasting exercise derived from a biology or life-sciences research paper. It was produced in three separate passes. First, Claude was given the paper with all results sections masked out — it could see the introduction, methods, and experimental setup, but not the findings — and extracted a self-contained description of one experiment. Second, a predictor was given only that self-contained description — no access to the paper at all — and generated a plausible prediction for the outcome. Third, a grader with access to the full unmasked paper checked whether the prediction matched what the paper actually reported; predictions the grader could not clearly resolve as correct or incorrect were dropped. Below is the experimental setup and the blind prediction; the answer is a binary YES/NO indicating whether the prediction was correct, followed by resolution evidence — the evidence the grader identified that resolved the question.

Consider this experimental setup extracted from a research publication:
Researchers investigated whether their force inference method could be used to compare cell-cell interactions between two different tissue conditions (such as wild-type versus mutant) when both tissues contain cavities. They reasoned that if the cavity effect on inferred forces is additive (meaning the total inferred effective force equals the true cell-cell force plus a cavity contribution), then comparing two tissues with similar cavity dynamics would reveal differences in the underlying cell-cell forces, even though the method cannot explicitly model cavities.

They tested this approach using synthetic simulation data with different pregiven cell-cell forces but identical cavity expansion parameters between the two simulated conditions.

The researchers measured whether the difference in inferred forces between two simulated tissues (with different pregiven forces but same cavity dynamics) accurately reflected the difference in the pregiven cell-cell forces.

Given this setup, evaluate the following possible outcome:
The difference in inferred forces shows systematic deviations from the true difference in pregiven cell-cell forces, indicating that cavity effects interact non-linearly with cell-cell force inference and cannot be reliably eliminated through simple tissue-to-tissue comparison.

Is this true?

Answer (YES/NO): NO